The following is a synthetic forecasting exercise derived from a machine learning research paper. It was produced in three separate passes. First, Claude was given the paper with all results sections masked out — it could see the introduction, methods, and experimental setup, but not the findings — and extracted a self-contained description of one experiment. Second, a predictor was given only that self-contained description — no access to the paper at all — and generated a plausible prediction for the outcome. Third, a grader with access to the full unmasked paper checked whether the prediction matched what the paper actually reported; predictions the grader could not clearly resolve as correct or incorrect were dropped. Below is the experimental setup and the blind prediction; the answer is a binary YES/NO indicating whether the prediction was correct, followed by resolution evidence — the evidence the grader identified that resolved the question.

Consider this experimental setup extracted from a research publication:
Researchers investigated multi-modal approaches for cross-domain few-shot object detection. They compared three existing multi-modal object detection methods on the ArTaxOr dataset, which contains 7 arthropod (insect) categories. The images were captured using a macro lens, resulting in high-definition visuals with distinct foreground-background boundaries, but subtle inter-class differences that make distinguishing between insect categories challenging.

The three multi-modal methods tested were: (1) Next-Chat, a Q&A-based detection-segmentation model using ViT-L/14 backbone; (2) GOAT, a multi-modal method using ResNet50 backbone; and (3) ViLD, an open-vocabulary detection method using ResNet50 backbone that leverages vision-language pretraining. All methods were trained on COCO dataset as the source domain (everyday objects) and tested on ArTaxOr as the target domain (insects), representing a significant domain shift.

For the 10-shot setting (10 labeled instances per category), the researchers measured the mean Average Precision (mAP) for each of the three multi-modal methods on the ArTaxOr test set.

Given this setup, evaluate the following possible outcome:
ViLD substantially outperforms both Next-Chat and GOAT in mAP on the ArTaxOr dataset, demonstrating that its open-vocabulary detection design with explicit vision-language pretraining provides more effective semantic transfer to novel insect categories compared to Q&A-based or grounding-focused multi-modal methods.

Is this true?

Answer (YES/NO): NO